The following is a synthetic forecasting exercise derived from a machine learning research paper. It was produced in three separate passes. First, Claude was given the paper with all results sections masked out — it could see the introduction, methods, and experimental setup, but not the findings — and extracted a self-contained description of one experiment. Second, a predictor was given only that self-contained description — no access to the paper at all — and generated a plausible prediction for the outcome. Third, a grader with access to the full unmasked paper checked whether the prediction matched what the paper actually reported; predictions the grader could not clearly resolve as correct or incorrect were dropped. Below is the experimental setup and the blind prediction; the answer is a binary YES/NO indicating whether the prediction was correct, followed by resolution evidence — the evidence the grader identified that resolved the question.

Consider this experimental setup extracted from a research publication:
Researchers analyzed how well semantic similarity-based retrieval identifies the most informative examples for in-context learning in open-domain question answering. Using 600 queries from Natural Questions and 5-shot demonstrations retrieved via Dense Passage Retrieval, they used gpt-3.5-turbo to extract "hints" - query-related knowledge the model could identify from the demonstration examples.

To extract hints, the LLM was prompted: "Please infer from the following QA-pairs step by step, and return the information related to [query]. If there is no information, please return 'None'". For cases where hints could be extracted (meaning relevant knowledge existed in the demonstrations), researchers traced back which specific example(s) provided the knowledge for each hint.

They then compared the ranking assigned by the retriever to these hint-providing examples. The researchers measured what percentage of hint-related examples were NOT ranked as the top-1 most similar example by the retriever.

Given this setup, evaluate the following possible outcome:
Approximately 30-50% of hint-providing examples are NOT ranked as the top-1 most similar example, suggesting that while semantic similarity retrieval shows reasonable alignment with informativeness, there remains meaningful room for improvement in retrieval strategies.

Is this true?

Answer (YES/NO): NO